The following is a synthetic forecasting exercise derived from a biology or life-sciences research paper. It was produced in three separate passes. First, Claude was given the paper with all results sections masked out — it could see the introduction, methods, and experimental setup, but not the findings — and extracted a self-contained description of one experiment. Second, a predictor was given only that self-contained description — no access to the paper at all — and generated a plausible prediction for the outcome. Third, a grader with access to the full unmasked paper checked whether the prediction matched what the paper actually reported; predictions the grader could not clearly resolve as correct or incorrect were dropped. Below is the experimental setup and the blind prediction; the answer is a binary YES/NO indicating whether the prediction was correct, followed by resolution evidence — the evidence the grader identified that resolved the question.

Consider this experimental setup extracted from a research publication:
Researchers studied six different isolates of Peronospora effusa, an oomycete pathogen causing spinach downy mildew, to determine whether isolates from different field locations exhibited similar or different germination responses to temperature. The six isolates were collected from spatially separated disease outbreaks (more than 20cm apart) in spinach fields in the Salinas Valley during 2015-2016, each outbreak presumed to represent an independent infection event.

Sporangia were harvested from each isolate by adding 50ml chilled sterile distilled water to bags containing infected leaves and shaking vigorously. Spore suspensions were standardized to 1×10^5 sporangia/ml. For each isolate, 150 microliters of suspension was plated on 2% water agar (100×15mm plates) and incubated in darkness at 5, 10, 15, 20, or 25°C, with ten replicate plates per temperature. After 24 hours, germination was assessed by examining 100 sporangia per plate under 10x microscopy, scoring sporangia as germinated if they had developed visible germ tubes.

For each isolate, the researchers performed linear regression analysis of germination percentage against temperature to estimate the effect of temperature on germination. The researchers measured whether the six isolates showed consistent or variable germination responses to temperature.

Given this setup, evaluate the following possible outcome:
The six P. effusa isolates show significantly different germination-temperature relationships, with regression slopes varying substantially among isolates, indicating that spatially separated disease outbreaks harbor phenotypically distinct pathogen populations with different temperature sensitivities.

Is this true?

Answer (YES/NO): NO